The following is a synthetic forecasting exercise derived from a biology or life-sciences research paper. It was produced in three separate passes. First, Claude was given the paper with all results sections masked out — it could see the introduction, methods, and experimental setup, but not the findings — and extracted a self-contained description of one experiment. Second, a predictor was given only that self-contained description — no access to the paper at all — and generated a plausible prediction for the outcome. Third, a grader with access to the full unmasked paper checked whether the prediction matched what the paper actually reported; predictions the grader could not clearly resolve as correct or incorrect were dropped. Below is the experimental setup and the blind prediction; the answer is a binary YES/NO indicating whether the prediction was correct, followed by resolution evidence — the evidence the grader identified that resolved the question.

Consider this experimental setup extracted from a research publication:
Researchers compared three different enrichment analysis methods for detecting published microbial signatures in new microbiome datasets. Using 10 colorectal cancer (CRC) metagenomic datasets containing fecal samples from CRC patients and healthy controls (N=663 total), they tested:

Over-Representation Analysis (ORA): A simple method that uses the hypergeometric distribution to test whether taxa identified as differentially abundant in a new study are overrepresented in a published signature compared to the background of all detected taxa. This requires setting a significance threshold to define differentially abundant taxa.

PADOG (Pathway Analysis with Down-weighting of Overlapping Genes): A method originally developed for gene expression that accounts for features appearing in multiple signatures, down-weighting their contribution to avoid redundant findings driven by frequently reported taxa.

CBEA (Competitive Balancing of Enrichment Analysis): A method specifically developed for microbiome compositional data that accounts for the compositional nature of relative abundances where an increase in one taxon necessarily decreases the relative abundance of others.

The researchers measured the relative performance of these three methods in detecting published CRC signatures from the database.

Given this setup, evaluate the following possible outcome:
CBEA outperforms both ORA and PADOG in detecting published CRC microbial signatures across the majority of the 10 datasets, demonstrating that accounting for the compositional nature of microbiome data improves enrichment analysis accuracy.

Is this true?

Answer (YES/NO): NO